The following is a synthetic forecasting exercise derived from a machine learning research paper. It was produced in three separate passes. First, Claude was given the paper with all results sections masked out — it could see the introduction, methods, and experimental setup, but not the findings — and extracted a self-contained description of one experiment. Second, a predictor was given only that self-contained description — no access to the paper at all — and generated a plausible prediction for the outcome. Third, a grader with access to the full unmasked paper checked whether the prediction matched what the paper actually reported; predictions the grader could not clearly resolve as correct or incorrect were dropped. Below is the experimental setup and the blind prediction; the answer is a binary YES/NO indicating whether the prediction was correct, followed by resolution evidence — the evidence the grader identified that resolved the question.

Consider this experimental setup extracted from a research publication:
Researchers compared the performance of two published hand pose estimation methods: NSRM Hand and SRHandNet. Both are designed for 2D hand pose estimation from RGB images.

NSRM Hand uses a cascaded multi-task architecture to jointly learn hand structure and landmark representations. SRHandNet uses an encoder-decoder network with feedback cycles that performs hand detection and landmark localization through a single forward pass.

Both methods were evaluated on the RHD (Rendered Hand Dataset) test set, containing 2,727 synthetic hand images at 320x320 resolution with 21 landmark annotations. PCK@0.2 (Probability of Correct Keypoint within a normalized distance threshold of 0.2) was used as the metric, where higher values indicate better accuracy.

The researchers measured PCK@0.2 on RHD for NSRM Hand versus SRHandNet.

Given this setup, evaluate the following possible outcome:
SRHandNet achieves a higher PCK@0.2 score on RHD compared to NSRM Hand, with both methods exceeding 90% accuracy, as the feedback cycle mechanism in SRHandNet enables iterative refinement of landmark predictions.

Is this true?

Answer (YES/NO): NO